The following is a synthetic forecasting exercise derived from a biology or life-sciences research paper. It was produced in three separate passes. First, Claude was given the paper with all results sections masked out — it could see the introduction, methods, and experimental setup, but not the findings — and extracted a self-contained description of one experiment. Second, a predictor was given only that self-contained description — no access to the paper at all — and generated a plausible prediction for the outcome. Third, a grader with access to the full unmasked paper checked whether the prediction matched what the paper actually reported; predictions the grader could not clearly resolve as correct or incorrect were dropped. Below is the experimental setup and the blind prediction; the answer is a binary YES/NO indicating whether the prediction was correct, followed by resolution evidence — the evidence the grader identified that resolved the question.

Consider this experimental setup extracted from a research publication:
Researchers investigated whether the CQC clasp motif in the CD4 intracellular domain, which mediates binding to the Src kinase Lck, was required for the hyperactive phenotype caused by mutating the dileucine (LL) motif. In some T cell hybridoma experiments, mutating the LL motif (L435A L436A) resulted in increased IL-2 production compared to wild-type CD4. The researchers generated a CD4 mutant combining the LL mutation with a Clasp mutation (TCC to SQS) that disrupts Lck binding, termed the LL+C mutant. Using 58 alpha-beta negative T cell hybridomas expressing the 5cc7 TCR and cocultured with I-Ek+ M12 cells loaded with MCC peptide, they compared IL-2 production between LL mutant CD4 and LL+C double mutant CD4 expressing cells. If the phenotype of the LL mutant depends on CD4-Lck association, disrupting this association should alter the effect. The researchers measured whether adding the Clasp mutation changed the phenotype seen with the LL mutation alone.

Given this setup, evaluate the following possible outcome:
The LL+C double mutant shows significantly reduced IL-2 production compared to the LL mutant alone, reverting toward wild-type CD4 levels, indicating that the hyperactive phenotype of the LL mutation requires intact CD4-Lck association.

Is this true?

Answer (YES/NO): NO